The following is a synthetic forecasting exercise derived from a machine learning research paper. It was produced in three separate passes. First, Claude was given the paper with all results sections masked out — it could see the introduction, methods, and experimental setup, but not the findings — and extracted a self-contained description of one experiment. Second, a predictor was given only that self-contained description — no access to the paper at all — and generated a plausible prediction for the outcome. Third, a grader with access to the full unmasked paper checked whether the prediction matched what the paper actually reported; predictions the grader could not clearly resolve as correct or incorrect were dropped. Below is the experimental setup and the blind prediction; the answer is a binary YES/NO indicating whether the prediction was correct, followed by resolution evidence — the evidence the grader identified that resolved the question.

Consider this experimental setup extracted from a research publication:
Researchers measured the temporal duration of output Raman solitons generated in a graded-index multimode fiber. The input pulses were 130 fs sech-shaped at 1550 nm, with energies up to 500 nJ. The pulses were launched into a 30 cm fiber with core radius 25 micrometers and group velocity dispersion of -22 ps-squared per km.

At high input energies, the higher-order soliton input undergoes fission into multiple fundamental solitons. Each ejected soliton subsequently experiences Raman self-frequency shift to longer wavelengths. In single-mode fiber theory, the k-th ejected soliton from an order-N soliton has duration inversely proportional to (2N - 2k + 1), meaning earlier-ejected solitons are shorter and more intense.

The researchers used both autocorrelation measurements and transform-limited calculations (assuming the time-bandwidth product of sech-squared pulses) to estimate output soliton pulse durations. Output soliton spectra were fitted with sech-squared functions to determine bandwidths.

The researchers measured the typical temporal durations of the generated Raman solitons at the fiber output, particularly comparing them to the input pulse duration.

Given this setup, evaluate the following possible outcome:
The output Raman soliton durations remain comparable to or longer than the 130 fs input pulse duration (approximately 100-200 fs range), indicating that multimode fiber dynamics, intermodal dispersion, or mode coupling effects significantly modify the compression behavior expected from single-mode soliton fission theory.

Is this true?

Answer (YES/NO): NO